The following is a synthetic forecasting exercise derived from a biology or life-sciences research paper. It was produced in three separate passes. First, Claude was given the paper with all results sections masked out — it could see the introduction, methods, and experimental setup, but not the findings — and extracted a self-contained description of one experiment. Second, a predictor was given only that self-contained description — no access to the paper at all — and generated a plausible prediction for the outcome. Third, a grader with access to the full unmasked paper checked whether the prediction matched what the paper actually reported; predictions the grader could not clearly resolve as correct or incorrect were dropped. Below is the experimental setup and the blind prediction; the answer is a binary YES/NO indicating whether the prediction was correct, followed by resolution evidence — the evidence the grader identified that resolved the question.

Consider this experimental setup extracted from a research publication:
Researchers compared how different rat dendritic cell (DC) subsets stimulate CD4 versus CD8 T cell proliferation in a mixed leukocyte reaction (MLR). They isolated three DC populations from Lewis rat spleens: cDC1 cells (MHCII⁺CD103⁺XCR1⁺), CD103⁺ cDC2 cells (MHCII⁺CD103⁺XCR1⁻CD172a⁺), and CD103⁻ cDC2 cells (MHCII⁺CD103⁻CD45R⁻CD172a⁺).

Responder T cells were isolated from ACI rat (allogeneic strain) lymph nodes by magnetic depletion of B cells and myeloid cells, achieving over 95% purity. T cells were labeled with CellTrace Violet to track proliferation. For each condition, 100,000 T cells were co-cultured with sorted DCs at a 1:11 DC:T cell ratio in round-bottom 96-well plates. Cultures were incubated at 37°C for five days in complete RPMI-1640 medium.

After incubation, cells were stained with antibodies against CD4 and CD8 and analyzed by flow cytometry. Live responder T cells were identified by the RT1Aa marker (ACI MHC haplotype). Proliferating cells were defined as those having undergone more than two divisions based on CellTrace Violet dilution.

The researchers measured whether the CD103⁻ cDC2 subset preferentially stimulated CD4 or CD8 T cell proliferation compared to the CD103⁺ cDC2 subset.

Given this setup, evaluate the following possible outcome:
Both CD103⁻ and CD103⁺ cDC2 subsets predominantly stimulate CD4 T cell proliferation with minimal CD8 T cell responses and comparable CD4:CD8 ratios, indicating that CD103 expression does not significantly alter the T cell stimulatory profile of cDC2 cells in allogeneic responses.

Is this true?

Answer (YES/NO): YES